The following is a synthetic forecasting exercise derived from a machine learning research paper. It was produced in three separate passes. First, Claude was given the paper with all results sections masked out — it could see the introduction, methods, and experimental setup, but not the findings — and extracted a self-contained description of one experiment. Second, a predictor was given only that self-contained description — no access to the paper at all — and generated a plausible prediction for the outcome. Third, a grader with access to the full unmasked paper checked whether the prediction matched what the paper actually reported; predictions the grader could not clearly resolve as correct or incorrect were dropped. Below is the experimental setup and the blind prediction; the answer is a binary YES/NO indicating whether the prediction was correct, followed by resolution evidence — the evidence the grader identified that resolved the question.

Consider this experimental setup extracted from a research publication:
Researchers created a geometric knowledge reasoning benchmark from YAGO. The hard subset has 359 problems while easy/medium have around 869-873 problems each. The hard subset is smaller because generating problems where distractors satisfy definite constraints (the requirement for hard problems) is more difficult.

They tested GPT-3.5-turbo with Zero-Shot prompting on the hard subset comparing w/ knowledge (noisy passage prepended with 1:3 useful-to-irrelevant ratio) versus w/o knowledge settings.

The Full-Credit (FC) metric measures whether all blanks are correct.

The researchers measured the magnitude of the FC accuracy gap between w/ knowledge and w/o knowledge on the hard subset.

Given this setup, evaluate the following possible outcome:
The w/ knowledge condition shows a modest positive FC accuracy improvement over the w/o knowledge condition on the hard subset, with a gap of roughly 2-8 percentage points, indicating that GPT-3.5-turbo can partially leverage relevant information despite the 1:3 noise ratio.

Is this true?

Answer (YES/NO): NO